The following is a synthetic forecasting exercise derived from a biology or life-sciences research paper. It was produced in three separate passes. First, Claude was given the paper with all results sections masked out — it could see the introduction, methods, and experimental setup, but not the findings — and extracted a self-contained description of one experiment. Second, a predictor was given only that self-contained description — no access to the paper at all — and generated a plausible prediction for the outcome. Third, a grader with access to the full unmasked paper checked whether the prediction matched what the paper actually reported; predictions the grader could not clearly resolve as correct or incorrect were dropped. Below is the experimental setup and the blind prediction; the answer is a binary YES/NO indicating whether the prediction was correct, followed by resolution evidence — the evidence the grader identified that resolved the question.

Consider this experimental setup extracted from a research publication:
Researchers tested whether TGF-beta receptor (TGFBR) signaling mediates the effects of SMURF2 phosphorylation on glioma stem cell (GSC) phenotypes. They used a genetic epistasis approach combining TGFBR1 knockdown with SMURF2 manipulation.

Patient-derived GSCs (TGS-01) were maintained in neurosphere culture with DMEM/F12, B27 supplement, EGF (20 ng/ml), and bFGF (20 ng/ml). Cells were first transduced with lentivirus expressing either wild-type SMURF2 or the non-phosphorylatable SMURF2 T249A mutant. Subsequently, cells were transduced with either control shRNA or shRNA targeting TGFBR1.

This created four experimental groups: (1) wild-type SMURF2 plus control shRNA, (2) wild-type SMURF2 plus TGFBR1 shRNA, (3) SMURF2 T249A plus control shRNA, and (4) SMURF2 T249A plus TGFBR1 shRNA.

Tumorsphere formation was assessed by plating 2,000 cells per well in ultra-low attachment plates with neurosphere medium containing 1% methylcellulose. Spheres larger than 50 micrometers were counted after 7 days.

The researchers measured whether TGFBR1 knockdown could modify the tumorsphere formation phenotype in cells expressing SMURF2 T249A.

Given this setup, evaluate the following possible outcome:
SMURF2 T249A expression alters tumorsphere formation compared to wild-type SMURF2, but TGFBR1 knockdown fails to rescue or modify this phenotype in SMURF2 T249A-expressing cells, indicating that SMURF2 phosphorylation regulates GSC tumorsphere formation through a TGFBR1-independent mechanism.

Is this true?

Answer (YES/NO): NO